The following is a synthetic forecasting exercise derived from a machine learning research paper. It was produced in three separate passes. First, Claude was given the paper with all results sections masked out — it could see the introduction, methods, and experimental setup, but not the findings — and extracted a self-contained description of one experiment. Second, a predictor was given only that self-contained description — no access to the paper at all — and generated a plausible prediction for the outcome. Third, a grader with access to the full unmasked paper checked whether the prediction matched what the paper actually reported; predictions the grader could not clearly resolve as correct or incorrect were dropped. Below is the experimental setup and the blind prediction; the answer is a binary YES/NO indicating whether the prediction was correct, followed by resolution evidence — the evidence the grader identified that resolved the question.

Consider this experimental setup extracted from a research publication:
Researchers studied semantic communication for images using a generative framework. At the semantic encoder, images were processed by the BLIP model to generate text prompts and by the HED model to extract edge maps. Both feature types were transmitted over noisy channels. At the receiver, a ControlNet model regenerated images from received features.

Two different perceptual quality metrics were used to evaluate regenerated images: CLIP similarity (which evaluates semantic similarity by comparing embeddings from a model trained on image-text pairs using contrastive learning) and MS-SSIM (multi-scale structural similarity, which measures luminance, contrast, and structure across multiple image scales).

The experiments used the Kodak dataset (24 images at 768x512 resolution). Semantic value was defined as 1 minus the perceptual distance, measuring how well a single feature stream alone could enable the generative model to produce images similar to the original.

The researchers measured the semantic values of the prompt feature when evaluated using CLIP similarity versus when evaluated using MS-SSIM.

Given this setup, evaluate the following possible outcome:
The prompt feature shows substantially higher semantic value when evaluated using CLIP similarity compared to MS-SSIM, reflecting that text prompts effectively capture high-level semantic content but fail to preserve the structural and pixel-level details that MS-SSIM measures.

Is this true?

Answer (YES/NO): NO